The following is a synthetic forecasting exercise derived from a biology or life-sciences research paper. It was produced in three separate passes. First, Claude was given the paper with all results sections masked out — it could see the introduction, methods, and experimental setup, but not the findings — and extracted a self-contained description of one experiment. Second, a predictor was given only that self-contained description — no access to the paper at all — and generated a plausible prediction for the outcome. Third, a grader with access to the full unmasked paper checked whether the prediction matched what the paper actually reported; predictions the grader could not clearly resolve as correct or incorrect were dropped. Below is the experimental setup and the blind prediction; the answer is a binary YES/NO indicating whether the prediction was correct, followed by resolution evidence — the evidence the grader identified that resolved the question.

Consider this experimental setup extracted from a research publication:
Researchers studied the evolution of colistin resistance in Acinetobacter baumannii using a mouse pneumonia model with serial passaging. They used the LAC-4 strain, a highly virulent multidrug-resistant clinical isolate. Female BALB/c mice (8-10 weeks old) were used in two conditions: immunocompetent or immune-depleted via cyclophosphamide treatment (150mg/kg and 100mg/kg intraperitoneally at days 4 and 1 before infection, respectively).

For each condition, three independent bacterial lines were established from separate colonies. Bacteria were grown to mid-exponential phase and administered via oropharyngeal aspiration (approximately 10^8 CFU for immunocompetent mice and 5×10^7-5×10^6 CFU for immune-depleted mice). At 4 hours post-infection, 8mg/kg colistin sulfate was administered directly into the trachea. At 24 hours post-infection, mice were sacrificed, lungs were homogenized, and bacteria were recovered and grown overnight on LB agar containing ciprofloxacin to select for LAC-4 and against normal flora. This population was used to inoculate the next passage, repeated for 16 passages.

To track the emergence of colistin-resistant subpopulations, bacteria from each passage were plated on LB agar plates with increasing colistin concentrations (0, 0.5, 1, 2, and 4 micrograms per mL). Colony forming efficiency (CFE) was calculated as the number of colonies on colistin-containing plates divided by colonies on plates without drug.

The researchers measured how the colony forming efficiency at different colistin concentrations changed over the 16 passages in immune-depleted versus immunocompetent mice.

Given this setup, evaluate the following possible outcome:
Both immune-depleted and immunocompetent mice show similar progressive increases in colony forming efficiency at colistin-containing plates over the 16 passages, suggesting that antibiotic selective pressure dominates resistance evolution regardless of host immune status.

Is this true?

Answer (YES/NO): NO